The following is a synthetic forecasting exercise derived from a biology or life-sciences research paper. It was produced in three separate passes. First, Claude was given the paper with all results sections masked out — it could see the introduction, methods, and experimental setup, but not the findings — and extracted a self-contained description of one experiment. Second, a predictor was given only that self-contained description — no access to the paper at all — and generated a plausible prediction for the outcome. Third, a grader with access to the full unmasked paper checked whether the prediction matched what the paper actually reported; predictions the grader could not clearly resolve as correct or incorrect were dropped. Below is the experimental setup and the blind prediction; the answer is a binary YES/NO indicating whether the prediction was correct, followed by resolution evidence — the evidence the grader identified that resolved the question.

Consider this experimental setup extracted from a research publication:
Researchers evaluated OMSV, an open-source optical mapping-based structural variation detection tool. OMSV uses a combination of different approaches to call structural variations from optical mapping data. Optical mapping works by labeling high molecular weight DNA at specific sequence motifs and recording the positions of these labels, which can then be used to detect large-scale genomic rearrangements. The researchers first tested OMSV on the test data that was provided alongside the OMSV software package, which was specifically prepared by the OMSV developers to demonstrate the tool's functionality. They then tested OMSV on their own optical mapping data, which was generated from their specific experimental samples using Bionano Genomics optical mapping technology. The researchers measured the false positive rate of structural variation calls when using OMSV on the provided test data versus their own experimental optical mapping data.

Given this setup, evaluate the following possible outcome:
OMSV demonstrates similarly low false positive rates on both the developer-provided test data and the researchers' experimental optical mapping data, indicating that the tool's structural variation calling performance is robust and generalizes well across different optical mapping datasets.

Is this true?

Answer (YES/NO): NO